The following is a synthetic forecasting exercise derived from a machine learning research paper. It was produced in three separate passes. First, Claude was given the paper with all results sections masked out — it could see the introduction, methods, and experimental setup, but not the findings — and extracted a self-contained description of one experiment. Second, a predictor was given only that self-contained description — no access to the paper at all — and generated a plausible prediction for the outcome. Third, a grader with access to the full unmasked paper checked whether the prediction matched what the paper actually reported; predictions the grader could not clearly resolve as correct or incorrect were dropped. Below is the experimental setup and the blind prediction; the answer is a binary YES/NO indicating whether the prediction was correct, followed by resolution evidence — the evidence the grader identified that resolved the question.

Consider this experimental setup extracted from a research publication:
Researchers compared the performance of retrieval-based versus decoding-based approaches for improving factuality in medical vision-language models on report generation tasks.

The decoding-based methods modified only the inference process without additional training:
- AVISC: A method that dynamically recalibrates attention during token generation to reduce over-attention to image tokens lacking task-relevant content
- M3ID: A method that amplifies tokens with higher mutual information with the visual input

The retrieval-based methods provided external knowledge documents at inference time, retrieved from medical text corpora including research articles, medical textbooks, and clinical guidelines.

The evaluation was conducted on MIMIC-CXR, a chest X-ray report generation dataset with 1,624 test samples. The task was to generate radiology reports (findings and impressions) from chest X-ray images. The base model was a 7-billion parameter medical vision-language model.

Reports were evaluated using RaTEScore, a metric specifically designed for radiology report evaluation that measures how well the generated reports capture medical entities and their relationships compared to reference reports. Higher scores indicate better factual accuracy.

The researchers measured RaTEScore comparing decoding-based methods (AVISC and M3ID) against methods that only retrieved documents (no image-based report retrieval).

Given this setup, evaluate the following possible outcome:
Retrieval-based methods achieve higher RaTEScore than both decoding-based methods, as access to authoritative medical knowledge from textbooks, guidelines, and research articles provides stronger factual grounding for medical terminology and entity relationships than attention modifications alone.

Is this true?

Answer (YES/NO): YES